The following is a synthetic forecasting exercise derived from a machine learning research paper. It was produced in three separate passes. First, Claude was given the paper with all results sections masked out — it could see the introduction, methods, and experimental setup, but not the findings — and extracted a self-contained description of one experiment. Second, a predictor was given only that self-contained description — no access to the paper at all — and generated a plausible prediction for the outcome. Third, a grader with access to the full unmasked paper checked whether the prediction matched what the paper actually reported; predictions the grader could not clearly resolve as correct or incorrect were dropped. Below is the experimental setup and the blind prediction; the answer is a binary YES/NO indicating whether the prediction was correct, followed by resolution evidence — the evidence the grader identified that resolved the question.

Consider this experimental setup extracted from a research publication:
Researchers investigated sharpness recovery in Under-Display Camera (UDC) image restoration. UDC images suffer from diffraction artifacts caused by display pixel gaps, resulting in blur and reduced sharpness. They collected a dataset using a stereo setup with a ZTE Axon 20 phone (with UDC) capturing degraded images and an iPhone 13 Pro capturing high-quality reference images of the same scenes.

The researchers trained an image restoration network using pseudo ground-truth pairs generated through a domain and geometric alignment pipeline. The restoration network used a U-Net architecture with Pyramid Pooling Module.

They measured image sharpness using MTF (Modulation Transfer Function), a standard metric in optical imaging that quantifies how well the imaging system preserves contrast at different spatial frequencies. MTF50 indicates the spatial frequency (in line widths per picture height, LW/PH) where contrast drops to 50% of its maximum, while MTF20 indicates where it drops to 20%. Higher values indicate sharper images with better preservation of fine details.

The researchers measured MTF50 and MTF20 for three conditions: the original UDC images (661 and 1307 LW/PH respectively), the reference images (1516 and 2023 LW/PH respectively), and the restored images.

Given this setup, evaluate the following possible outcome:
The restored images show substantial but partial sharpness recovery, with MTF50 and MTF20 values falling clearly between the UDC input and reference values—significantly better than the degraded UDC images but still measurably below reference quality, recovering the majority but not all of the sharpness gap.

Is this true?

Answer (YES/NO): NO